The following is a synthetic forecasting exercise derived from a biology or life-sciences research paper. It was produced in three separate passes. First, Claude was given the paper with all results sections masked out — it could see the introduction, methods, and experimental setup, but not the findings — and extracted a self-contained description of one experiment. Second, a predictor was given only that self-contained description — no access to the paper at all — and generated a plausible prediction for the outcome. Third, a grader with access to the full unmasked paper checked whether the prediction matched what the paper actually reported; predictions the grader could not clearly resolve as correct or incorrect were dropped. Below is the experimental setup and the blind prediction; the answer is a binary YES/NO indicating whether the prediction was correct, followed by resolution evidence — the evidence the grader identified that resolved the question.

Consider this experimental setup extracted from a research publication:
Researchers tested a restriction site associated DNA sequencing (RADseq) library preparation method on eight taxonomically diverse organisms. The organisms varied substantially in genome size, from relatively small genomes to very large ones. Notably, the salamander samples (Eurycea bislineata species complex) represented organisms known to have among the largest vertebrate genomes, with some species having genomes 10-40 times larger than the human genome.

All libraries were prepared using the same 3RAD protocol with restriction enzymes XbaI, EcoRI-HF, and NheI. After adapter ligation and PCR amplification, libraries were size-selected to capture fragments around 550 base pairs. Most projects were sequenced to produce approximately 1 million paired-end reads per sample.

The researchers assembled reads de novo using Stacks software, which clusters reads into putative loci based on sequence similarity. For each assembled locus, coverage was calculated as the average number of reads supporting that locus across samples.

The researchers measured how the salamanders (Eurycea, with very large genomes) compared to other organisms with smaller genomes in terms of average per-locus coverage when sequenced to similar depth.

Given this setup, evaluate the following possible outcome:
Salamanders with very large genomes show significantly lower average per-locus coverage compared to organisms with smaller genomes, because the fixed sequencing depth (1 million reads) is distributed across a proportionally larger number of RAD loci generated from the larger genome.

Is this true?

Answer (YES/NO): YES